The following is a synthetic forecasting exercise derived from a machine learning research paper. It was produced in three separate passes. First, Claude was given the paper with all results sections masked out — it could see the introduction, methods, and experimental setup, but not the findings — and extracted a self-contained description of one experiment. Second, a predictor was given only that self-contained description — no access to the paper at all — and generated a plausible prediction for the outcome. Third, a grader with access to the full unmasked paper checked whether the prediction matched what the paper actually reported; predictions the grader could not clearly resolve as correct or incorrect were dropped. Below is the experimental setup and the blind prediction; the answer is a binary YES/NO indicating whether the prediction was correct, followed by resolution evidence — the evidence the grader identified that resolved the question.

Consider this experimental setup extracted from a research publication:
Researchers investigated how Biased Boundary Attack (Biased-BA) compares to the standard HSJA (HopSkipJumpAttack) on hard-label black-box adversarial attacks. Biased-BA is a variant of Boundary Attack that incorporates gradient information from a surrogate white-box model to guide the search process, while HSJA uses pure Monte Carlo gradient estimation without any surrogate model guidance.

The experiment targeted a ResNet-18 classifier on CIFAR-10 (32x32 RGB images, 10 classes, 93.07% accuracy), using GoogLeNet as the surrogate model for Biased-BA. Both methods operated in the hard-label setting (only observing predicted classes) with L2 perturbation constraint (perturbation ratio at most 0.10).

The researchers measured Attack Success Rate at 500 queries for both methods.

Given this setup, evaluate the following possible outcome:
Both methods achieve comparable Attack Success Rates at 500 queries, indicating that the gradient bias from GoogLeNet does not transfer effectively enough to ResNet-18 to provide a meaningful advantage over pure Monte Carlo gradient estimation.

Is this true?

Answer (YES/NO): NO